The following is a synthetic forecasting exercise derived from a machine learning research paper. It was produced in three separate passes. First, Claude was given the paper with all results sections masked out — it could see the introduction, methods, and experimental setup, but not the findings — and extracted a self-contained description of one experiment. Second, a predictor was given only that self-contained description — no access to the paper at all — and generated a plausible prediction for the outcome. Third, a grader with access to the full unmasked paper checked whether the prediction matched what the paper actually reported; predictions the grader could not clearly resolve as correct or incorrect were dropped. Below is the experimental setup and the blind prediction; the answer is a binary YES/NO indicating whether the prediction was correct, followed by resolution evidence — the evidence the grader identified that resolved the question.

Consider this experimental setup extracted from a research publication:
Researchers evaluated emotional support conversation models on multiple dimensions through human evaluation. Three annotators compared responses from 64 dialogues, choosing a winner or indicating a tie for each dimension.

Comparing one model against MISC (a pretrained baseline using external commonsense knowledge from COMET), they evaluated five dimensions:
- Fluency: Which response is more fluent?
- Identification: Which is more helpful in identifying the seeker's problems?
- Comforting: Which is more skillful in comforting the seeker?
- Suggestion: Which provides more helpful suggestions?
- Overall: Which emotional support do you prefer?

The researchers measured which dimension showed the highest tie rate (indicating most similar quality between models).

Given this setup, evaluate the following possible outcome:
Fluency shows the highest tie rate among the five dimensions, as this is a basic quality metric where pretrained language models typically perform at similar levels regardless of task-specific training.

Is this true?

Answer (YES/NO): YES